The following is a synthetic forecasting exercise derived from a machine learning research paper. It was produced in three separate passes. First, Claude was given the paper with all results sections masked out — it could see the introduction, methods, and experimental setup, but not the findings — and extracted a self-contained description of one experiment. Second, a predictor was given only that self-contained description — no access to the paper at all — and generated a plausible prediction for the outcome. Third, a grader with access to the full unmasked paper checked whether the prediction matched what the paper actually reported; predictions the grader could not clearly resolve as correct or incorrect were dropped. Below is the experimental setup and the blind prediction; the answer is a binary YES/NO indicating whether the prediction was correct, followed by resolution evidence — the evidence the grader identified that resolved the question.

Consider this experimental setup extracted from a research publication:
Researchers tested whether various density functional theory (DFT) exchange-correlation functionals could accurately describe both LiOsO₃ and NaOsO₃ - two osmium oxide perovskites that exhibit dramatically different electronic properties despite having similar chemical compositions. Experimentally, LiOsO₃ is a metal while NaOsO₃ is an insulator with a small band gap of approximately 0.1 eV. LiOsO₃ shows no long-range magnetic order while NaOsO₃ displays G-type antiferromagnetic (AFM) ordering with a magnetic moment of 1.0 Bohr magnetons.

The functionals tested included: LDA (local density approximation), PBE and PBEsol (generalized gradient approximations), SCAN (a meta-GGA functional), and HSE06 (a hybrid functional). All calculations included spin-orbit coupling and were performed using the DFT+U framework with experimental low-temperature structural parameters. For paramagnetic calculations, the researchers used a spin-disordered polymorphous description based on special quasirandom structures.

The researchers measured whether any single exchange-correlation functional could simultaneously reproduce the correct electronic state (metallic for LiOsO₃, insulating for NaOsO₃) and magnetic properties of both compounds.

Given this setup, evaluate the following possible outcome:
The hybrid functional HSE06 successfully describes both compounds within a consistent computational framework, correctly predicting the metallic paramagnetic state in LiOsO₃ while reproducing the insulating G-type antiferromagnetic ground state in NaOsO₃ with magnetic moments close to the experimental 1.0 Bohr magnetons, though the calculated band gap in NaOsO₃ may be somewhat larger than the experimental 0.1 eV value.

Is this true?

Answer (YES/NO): NO